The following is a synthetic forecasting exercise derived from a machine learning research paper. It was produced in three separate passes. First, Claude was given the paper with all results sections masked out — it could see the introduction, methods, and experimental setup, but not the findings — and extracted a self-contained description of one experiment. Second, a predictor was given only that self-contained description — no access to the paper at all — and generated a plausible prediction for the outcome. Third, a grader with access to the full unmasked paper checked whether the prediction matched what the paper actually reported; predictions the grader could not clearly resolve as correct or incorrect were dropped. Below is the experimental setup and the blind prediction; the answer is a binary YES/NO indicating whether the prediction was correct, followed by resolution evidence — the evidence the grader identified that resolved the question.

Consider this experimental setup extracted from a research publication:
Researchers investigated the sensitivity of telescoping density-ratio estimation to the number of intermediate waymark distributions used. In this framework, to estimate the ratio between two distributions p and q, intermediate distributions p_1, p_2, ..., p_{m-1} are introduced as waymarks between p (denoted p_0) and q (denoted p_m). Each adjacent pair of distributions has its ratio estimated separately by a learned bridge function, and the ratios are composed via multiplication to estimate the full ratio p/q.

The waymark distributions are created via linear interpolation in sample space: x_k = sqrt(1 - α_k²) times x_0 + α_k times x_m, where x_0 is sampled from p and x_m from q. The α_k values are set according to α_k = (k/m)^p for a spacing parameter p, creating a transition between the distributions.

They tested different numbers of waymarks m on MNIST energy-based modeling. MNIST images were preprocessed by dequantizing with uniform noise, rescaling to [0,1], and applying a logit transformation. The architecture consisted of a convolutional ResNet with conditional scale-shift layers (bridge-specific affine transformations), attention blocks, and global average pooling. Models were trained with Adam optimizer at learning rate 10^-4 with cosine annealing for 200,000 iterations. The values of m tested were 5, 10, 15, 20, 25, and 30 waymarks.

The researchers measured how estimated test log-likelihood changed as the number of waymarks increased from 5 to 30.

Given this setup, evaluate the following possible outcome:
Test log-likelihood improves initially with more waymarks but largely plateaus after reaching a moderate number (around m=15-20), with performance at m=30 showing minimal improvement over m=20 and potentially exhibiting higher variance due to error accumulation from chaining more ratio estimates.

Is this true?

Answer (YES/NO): NO